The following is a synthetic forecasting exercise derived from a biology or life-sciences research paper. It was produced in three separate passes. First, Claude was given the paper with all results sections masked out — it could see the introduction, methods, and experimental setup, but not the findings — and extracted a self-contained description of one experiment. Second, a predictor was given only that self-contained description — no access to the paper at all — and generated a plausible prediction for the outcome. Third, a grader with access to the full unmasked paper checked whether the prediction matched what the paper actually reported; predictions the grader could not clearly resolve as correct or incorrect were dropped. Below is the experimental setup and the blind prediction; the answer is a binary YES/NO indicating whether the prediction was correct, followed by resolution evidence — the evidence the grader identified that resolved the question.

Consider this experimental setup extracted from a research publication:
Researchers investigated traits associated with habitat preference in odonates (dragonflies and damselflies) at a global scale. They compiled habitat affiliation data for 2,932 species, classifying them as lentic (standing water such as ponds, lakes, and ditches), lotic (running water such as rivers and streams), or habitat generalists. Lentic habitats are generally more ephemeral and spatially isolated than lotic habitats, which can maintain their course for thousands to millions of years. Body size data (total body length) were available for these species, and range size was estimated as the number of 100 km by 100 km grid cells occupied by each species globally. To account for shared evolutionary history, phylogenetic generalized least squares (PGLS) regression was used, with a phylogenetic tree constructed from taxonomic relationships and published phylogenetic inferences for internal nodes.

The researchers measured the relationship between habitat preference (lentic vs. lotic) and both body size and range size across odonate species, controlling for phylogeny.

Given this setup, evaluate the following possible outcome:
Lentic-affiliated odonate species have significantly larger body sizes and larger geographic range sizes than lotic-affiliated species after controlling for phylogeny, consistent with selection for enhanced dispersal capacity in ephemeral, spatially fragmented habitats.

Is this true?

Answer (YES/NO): NO